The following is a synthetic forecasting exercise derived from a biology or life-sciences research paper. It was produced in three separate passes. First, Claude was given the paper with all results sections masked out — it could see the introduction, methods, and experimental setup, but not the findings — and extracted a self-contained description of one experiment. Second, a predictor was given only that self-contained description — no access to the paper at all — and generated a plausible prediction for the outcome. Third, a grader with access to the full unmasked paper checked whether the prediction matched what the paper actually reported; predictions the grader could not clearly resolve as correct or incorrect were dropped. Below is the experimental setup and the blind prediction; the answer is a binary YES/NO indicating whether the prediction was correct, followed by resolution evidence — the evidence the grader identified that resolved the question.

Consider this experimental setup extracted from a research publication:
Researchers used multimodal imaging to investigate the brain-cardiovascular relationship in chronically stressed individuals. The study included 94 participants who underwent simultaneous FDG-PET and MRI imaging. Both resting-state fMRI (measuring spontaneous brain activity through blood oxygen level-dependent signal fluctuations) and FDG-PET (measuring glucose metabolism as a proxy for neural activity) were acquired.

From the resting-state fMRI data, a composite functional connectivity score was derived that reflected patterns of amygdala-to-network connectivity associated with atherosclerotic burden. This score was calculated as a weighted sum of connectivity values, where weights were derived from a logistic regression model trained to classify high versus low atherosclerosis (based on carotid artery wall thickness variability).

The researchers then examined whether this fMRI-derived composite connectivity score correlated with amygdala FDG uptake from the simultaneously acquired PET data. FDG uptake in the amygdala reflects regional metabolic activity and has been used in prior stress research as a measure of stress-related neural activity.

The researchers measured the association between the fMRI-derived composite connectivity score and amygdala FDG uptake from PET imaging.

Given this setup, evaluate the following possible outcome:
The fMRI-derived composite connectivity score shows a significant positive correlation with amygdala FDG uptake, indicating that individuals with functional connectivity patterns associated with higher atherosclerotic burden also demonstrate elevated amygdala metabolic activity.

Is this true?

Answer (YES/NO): NO